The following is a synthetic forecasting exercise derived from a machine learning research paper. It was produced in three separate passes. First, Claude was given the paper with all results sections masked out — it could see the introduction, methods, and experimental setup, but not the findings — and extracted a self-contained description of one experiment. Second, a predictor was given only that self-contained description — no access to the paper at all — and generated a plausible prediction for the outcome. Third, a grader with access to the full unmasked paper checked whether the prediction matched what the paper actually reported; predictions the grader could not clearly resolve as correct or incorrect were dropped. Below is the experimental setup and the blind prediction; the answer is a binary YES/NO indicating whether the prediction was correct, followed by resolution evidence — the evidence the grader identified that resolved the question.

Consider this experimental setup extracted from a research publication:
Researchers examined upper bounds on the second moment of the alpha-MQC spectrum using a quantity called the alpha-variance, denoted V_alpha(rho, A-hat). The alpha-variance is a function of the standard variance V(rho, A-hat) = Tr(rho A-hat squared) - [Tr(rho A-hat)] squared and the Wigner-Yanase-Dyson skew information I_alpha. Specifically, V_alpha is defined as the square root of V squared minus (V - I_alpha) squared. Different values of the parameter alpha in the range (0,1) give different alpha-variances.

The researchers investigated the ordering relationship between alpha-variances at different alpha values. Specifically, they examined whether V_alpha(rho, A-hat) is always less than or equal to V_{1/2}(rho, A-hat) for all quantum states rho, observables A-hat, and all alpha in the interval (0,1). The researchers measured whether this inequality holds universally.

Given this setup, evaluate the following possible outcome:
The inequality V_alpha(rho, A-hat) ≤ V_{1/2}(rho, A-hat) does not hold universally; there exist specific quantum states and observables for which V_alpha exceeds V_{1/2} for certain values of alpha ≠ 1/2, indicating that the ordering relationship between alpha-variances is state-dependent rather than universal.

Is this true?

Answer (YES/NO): NO